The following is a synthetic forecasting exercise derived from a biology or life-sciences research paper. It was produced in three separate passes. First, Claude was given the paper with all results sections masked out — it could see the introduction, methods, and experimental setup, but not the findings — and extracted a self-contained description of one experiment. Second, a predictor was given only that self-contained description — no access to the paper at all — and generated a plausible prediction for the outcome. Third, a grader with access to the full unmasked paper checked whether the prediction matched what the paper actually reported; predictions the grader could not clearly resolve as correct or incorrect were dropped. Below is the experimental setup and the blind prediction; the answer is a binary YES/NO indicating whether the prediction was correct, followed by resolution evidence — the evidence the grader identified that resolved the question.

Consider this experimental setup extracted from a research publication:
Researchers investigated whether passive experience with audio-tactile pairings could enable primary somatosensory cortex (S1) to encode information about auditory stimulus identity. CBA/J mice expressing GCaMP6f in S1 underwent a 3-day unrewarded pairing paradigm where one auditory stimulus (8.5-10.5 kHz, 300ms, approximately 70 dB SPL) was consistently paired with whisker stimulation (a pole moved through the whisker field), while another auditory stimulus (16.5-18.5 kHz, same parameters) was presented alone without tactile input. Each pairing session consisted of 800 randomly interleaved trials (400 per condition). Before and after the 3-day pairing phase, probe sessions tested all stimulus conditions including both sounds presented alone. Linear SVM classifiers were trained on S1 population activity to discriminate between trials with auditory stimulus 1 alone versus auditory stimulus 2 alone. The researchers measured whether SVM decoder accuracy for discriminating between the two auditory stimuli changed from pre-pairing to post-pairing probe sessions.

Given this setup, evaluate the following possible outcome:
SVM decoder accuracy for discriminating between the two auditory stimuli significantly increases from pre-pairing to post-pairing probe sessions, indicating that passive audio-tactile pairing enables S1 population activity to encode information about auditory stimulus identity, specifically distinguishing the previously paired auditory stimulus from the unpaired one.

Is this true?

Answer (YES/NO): NO